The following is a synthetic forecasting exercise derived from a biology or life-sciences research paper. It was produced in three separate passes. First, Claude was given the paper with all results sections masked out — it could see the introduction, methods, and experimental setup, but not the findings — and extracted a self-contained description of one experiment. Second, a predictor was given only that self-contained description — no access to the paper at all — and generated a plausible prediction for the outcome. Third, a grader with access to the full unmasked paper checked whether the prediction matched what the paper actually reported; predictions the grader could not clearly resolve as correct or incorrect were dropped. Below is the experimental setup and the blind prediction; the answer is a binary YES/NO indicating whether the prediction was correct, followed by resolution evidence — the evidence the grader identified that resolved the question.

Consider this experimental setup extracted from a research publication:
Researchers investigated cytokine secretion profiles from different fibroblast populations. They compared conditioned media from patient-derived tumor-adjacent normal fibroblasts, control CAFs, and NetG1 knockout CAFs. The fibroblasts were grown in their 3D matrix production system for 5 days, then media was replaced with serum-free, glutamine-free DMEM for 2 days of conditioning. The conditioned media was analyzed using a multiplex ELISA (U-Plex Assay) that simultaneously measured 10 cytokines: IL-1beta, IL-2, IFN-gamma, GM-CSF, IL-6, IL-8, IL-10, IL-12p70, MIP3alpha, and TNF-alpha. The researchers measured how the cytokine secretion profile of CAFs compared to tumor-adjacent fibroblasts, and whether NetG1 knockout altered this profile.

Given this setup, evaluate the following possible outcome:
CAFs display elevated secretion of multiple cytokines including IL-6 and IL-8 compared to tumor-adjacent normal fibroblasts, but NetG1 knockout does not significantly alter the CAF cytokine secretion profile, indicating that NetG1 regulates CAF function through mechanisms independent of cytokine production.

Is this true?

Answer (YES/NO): NO